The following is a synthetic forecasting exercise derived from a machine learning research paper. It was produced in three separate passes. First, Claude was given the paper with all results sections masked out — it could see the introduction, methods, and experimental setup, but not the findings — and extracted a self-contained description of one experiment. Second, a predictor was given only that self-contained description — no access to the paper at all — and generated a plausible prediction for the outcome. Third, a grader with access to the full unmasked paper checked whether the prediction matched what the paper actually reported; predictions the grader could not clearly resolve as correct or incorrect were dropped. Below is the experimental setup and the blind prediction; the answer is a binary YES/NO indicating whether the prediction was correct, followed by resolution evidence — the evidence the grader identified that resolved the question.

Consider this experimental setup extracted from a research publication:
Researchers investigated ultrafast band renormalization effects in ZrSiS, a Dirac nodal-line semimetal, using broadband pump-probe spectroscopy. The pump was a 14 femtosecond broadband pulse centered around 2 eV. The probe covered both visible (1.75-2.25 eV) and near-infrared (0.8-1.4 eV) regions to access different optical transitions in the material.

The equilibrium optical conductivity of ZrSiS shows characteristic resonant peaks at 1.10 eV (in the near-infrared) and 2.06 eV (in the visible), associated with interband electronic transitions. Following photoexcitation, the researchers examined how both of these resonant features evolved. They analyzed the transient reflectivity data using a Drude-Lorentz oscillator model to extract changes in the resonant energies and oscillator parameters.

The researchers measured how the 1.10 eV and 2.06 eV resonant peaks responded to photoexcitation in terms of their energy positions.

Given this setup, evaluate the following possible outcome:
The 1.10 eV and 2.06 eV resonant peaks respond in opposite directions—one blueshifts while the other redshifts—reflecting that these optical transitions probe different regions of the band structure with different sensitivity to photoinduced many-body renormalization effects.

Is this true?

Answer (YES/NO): NO